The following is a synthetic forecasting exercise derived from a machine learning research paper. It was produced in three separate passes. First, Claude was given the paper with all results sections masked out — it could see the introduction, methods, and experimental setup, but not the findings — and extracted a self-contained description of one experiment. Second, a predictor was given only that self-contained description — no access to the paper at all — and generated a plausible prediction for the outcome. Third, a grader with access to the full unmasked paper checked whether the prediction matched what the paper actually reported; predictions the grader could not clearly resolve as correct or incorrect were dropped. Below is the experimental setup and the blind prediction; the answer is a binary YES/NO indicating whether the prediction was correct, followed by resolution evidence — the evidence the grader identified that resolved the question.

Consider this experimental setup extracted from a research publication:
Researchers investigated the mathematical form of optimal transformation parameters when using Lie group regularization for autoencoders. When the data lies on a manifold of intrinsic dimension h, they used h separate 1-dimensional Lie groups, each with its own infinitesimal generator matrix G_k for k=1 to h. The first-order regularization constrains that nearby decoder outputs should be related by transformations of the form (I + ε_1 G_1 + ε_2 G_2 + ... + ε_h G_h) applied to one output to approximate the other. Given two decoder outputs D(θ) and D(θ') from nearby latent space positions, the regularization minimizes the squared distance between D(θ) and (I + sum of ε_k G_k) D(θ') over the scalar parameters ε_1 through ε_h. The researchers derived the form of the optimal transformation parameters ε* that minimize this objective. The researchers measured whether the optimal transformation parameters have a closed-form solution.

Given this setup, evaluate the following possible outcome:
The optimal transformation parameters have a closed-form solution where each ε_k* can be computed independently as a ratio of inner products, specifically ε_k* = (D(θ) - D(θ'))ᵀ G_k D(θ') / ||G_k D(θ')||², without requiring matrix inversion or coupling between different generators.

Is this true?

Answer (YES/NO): NO